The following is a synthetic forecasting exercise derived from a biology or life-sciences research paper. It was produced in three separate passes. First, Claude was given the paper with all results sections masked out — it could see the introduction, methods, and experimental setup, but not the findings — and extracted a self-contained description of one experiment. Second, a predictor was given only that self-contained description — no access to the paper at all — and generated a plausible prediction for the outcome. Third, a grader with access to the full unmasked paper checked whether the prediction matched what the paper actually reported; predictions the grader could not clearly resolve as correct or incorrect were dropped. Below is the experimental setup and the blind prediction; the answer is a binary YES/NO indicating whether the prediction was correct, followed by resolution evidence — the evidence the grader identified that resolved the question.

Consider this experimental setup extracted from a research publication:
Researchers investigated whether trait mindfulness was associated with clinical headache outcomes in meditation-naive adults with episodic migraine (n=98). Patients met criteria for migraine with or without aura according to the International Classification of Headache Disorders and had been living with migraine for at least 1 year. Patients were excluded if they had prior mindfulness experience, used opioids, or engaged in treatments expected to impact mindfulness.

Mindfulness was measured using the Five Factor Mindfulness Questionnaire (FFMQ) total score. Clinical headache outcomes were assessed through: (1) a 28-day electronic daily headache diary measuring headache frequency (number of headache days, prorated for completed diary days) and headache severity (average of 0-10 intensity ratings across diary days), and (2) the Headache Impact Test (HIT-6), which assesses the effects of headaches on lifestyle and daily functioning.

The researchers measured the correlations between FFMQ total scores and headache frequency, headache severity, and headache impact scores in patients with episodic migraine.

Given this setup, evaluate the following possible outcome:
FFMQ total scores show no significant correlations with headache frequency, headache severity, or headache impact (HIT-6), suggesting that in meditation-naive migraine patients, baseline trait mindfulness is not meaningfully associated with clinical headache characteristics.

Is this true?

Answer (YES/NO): YES